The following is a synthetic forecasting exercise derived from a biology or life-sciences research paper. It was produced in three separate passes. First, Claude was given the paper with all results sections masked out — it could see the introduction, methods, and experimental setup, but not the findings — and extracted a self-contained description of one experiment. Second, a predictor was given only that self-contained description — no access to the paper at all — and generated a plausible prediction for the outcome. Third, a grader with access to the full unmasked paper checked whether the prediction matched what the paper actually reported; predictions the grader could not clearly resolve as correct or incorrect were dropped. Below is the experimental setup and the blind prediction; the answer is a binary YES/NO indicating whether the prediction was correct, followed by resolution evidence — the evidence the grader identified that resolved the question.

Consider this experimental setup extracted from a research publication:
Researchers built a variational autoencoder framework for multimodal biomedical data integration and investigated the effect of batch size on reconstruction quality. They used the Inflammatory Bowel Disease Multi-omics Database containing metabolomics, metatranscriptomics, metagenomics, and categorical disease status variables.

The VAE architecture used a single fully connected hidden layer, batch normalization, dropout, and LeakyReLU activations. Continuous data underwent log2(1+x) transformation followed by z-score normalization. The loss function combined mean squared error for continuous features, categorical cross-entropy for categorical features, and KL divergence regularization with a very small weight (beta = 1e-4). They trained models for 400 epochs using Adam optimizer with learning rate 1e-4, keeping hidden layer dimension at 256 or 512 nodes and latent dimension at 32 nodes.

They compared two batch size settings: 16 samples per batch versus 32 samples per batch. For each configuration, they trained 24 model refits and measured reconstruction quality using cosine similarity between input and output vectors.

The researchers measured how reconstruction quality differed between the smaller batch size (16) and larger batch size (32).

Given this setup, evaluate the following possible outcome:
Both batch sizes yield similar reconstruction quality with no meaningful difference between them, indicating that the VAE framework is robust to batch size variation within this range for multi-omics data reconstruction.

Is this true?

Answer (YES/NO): NO